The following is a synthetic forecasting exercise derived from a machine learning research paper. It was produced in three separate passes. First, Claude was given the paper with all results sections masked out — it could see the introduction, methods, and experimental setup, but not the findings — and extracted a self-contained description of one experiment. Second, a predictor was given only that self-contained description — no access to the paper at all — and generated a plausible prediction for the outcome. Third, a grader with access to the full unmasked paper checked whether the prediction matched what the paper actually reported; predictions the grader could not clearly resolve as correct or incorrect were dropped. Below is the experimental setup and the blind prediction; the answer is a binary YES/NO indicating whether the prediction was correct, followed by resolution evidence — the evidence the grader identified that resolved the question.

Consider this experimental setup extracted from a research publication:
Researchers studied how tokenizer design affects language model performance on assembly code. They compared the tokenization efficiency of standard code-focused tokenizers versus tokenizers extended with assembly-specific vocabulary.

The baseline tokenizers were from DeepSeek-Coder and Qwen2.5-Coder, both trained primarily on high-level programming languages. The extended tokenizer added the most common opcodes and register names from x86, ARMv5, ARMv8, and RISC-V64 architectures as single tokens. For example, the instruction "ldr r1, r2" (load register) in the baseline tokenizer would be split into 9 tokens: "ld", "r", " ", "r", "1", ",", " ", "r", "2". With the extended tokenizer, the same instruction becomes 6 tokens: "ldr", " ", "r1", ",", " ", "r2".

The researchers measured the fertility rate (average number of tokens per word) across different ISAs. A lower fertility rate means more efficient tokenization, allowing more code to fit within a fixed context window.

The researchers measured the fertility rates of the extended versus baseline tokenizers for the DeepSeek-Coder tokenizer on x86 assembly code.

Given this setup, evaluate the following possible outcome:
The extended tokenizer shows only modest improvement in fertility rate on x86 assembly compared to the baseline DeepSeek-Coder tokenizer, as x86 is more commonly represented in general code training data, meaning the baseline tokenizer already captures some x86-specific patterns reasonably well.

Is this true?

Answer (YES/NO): NO